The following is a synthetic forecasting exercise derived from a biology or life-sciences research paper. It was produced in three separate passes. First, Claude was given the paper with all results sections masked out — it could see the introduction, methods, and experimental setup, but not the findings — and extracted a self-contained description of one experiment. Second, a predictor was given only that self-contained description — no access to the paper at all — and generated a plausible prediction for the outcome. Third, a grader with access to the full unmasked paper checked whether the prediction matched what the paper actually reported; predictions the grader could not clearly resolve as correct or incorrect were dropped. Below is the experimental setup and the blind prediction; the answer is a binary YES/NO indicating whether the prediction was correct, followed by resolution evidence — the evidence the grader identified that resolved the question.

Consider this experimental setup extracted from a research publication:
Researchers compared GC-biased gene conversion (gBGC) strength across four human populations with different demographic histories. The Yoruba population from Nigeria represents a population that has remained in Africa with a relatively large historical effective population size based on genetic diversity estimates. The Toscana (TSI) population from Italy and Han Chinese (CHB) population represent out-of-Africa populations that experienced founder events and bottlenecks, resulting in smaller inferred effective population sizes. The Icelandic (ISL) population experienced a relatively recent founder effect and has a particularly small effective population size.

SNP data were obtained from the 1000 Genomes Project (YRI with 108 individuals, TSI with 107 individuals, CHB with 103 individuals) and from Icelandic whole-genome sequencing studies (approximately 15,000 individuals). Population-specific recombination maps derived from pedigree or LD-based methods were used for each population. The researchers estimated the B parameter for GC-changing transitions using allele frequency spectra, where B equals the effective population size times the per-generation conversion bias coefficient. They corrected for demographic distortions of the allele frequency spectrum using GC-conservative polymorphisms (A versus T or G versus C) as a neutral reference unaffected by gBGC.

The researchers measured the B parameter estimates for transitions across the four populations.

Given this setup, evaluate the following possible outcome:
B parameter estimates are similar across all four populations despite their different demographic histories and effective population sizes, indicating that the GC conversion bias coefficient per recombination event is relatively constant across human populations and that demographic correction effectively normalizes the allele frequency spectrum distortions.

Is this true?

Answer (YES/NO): NO